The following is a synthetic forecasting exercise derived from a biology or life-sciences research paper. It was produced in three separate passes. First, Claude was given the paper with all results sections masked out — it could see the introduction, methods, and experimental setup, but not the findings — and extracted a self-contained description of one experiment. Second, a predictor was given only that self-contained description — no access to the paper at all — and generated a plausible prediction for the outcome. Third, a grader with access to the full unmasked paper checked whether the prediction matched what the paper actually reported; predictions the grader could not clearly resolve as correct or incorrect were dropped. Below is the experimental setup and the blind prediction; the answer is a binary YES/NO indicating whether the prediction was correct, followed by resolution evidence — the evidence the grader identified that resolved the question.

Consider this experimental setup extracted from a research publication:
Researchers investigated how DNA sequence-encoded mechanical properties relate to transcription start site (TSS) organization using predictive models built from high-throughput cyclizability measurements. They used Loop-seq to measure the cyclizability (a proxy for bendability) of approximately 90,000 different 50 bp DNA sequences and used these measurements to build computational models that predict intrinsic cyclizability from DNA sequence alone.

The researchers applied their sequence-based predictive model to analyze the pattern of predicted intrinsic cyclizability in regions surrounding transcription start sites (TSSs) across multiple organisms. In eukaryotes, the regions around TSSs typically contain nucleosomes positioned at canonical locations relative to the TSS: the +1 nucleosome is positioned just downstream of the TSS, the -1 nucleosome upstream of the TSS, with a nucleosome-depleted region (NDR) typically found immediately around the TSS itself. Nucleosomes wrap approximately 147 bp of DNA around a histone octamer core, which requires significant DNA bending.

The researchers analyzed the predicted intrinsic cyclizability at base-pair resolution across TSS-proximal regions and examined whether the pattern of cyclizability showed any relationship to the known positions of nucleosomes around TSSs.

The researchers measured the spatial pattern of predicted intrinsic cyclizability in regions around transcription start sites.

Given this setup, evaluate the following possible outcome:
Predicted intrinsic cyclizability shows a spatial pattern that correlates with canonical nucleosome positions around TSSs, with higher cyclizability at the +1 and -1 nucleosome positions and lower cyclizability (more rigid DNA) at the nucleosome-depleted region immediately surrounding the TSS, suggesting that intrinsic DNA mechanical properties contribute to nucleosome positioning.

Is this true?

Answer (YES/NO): YES